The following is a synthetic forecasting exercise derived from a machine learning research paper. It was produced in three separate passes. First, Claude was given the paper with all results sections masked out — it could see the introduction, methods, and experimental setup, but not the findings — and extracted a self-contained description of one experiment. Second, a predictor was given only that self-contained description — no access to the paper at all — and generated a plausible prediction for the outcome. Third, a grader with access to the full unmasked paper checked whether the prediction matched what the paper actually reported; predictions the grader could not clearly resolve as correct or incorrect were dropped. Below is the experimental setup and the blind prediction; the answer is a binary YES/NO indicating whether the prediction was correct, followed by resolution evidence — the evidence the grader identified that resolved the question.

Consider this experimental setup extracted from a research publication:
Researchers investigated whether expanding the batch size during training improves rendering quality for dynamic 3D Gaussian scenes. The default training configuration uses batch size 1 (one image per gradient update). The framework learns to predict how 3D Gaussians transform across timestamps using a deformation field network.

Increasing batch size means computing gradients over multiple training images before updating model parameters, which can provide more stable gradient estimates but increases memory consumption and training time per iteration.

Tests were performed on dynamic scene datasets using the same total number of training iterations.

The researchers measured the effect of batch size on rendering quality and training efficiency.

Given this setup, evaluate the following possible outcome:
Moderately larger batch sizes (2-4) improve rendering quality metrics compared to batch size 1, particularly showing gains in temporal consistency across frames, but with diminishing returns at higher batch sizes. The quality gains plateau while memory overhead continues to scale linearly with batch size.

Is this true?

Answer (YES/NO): NO